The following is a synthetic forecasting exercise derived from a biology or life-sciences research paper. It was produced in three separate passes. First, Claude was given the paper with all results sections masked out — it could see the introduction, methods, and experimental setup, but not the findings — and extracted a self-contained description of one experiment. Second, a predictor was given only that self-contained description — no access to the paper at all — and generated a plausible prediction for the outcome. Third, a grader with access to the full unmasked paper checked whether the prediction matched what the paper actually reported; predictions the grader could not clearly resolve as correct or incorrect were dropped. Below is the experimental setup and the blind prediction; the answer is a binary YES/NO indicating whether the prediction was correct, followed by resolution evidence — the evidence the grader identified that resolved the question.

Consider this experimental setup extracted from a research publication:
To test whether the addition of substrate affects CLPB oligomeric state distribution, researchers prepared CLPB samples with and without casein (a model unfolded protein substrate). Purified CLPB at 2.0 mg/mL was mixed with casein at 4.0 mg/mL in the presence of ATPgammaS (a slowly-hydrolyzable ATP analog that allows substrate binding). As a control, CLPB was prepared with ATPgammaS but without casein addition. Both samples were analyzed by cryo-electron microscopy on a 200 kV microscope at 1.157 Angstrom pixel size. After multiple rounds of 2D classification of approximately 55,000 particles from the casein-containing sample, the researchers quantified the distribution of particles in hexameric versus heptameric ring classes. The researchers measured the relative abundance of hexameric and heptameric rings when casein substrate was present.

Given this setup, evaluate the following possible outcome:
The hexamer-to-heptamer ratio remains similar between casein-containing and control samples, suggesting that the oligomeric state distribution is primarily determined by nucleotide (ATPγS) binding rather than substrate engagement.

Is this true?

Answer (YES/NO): NO